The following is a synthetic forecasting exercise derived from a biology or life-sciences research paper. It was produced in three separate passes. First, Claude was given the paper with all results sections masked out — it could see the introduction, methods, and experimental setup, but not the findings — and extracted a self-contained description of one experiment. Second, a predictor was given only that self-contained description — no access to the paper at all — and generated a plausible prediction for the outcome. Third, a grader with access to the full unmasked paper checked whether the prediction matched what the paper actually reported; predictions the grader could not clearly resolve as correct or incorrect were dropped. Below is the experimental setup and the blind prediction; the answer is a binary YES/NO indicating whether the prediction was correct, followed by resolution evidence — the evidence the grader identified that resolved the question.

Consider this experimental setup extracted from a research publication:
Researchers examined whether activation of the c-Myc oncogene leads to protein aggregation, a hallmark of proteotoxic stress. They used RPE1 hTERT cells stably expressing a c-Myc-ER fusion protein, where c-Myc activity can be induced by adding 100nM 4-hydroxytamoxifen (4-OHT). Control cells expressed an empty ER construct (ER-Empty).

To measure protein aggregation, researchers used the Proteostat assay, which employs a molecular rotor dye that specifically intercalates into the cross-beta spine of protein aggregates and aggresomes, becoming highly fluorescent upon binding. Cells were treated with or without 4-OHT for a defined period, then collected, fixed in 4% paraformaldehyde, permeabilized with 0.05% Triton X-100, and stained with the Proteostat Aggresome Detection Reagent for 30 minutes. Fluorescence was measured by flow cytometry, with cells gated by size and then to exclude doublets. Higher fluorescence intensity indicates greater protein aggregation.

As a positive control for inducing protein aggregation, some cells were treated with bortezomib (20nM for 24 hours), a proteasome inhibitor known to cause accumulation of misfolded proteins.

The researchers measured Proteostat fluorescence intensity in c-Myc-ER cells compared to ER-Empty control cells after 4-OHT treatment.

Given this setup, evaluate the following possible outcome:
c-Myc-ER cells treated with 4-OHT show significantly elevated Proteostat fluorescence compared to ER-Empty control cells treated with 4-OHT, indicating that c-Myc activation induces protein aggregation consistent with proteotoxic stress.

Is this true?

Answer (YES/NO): YES